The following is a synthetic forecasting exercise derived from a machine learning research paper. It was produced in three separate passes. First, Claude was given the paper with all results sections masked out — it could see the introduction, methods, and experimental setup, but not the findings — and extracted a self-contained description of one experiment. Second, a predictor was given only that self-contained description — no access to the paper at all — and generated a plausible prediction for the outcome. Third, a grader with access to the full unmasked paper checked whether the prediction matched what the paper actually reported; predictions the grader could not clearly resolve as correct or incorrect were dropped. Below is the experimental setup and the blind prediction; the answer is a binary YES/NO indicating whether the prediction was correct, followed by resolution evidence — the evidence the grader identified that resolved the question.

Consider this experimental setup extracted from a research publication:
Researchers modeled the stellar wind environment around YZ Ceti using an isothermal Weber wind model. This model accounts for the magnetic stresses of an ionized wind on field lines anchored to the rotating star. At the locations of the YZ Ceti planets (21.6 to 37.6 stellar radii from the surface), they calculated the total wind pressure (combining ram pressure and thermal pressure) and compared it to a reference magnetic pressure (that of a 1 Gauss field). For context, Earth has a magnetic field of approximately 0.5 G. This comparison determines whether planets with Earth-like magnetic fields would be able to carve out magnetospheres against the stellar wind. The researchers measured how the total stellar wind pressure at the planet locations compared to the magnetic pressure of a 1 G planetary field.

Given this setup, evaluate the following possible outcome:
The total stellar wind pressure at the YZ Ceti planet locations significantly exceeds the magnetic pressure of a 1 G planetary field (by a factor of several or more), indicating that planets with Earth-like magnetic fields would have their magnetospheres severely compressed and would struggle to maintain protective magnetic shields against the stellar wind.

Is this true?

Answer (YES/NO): NO